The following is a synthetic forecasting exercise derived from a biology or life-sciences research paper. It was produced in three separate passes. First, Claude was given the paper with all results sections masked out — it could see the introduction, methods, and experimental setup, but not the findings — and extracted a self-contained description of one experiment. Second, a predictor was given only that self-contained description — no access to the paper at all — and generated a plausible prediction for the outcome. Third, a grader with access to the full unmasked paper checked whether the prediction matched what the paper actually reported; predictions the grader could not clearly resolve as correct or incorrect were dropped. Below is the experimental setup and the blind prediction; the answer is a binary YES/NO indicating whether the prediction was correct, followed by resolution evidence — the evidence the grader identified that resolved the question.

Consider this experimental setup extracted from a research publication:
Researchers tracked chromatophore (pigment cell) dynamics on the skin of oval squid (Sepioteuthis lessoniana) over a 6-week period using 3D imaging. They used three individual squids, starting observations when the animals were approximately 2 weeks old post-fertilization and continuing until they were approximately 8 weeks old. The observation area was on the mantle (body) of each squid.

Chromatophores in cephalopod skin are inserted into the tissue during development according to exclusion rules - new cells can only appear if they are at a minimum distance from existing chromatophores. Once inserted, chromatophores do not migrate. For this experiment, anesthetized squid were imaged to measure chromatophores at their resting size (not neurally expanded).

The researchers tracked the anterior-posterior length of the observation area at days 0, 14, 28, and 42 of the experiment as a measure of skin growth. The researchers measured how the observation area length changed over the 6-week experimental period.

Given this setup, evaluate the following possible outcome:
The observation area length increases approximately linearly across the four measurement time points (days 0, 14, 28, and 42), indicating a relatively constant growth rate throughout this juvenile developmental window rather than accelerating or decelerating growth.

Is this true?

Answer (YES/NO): YES